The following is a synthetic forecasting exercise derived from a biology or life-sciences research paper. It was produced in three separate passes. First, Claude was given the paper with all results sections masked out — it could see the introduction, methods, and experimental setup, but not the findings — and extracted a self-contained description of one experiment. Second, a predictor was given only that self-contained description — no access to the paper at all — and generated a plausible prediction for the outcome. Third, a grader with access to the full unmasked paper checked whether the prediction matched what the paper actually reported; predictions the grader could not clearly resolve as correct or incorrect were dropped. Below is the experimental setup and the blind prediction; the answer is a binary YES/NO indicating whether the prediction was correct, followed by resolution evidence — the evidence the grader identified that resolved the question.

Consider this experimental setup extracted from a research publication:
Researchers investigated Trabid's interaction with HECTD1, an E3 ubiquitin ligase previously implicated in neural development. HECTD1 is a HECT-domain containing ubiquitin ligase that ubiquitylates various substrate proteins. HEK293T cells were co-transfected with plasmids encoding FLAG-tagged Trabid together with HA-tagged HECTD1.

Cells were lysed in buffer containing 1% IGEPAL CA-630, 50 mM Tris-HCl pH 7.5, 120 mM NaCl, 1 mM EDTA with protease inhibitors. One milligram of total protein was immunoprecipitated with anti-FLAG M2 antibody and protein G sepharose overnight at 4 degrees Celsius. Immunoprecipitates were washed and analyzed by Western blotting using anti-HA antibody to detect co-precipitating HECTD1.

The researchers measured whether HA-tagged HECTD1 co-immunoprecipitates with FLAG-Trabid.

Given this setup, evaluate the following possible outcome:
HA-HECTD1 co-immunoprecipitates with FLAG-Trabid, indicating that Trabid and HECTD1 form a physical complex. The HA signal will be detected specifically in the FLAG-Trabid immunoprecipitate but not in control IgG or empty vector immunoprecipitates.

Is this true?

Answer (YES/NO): YES